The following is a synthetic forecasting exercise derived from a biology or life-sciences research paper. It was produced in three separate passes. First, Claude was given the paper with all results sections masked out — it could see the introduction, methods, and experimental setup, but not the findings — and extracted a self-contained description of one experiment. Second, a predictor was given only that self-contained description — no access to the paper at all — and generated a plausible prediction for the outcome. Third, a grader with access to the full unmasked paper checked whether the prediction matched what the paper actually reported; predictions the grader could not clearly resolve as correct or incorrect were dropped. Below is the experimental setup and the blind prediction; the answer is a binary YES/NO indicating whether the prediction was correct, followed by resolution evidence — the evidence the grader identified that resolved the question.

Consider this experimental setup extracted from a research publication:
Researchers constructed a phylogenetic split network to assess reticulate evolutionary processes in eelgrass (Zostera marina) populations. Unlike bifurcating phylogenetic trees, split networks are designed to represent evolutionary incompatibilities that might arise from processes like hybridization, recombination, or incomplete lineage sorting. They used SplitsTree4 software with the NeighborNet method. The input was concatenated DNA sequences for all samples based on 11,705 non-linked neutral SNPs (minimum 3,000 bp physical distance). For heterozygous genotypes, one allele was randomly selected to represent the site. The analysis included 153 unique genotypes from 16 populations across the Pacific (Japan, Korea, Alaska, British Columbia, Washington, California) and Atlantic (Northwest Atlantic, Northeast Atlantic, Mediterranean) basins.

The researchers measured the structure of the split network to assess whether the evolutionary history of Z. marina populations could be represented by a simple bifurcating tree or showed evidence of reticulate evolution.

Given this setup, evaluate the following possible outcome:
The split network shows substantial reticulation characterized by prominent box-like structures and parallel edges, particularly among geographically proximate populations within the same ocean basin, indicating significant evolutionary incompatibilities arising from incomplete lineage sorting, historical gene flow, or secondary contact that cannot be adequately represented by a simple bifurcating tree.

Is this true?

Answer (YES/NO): YES